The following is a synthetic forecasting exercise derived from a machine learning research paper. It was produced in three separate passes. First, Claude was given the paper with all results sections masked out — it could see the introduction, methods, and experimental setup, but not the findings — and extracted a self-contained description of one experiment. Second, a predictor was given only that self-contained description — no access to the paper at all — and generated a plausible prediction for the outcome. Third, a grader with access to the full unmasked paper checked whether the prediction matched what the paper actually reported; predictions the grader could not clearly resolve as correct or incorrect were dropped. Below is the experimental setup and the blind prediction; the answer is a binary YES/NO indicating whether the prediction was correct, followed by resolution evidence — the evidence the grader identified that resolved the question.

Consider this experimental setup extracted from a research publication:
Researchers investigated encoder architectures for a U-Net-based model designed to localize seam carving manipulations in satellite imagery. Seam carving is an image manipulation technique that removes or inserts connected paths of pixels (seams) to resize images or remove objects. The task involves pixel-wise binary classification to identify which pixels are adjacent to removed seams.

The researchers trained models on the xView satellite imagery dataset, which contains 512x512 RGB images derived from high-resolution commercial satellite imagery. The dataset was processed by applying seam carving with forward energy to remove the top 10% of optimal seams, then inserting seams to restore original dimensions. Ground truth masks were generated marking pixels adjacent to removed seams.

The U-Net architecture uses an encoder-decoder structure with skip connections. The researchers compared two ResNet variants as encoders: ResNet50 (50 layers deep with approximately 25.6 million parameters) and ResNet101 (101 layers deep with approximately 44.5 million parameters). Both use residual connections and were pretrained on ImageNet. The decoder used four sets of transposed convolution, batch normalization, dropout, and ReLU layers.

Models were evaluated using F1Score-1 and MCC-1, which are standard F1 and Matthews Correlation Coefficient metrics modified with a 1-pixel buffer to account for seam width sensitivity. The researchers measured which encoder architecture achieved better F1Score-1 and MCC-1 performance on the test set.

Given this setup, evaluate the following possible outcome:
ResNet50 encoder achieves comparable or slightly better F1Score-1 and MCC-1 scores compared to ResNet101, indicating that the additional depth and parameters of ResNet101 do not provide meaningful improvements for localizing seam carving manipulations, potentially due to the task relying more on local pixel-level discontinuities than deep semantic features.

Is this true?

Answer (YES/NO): YES